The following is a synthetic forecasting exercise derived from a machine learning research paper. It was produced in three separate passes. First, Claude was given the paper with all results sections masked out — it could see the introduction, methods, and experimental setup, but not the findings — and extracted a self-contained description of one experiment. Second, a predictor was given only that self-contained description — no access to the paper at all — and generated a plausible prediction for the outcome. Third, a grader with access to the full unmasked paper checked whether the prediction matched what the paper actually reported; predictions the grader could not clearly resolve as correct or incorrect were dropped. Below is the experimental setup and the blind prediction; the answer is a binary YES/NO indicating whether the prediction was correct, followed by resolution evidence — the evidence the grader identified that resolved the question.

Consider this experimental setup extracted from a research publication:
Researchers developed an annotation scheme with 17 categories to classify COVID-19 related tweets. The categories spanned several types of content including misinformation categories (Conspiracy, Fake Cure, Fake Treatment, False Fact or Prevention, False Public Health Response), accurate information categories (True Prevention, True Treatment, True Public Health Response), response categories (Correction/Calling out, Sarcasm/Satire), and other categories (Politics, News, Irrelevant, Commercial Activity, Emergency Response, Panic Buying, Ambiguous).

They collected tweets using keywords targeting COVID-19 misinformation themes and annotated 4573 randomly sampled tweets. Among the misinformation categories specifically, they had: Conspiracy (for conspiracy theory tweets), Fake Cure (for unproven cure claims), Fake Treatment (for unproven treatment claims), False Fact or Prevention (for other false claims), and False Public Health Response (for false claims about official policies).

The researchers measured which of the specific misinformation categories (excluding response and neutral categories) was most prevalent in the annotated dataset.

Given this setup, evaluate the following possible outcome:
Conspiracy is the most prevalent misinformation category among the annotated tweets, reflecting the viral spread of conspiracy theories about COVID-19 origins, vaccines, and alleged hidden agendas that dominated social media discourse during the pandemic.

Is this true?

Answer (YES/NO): YES